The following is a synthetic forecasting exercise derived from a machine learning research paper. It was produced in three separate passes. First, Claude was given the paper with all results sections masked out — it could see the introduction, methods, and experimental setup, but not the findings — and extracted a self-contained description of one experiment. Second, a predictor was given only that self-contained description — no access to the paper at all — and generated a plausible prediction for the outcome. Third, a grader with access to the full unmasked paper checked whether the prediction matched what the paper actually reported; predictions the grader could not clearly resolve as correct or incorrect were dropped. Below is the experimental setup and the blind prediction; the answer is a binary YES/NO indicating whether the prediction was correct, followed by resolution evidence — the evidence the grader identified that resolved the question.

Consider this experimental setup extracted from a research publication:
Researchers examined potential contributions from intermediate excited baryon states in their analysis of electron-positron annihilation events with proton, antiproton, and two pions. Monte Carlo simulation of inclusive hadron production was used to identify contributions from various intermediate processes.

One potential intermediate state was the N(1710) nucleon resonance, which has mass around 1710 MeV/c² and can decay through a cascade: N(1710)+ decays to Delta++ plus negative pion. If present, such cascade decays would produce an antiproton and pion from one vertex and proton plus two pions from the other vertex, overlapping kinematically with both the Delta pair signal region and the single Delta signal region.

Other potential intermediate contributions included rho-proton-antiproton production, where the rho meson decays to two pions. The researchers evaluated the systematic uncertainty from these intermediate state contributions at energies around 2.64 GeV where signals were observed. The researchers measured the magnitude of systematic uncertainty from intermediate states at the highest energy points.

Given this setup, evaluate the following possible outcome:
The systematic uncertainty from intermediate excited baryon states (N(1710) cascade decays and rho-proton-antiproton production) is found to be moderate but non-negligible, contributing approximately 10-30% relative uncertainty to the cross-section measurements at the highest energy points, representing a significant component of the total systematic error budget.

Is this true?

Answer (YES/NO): NO